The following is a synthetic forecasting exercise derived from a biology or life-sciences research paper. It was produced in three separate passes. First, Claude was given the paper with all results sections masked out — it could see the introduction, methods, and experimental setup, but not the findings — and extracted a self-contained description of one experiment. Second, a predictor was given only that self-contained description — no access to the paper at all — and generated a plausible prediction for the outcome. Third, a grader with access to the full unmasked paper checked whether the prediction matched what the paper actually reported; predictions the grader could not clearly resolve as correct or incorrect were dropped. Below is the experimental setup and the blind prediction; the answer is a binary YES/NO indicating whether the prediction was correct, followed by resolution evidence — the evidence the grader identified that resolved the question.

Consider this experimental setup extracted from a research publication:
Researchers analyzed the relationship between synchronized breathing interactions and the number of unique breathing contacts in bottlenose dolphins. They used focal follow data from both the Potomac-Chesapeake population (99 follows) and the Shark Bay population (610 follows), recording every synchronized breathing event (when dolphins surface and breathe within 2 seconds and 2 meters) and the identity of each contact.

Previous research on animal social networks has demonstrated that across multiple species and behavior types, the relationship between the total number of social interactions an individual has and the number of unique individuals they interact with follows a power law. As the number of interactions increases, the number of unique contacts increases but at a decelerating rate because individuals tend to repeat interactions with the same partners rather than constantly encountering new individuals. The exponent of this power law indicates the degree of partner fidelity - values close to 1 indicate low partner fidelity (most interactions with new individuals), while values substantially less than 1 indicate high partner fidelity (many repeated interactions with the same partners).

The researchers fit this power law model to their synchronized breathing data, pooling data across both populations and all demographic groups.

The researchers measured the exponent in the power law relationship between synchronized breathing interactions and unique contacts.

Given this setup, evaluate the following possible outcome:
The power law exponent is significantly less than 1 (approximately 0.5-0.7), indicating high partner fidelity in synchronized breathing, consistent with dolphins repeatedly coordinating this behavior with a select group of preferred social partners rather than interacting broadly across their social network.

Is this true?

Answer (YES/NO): YES